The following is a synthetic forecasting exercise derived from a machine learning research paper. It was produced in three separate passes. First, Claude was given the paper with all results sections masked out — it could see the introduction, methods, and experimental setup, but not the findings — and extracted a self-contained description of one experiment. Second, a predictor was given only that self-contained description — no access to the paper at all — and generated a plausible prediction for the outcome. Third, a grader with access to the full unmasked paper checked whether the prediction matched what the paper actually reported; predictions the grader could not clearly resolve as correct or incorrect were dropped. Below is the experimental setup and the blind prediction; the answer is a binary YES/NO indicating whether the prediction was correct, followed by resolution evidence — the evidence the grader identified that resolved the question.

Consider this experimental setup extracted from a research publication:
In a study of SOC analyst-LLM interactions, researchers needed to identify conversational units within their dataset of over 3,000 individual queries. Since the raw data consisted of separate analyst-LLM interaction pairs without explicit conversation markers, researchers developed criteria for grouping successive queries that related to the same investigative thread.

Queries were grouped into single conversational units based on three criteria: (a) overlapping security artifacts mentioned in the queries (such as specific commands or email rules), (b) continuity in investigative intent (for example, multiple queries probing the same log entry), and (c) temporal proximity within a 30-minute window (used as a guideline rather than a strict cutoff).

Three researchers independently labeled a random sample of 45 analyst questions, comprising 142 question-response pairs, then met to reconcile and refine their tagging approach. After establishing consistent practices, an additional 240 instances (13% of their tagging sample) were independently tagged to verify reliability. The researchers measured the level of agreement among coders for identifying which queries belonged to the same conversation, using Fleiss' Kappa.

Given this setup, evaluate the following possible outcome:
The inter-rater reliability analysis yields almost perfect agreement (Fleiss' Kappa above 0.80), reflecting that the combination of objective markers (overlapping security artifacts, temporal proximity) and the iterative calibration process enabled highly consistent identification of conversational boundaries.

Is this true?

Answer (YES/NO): NO